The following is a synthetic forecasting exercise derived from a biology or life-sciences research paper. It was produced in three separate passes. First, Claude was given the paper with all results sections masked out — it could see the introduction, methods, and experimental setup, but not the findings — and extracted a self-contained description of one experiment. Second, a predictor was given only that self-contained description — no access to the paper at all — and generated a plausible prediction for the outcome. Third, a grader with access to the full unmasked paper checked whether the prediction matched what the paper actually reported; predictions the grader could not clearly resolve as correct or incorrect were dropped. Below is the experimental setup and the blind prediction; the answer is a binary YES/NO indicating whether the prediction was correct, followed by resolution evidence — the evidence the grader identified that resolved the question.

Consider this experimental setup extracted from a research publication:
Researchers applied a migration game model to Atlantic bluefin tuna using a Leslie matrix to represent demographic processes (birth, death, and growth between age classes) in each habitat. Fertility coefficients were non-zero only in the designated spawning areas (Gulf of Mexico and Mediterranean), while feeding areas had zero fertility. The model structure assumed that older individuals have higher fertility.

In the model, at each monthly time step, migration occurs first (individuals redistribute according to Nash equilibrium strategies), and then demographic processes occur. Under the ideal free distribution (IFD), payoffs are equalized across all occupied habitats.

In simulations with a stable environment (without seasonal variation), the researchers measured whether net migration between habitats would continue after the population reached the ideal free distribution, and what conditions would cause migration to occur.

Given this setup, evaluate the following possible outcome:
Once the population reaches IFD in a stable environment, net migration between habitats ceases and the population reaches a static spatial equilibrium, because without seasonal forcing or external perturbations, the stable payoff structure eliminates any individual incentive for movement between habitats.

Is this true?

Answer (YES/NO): YES